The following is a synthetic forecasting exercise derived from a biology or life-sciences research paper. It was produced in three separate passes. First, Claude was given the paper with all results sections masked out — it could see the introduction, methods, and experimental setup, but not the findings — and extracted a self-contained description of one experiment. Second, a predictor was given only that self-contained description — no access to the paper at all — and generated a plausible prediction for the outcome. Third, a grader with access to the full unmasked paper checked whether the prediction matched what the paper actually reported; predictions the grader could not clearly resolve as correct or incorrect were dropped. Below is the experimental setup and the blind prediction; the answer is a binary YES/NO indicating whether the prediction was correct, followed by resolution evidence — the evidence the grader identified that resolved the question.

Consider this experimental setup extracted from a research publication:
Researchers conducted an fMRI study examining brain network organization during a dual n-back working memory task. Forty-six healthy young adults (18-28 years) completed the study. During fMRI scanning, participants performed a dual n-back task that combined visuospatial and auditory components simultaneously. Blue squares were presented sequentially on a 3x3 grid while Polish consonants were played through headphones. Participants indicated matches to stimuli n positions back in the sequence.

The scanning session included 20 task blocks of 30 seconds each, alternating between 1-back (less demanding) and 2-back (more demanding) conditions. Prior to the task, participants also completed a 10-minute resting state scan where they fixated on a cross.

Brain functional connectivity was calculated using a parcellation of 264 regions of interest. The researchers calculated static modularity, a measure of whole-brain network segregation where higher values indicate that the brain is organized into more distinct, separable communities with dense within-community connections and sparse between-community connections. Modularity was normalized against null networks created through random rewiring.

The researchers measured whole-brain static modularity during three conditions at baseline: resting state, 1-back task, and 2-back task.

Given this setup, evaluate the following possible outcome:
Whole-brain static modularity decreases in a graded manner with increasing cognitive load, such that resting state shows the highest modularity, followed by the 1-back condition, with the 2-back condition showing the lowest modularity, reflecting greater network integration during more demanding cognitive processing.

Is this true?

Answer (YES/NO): YES